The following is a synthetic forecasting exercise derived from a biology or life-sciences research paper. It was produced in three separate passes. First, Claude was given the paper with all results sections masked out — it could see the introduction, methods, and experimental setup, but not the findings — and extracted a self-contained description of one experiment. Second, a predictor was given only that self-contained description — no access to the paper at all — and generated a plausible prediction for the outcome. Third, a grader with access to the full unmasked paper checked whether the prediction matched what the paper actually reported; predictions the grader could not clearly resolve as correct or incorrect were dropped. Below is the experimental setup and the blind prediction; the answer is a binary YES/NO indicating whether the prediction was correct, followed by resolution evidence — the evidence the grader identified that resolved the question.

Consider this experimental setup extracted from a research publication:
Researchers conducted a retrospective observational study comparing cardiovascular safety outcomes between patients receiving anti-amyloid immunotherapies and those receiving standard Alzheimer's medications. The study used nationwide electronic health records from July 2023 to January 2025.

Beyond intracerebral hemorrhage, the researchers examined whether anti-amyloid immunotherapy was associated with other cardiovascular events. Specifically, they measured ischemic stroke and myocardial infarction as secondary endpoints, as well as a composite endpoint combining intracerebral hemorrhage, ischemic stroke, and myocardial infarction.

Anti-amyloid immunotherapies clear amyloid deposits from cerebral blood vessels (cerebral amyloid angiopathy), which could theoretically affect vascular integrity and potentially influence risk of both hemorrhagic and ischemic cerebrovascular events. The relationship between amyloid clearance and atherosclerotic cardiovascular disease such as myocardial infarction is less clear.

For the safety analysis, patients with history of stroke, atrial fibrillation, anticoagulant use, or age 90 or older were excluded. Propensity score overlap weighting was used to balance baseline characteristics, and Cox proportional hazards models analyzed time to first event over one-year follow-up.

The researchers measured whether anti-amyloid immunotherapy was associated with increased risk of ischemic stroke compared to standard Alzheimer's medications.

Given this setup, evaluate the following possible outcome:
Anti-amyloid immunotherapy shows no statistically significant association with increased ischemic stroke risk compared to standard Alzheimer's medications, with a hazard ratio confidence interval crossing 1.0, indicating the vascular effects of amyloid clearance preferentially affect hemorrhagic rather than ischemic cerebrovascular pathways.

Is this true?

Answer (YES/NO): NO